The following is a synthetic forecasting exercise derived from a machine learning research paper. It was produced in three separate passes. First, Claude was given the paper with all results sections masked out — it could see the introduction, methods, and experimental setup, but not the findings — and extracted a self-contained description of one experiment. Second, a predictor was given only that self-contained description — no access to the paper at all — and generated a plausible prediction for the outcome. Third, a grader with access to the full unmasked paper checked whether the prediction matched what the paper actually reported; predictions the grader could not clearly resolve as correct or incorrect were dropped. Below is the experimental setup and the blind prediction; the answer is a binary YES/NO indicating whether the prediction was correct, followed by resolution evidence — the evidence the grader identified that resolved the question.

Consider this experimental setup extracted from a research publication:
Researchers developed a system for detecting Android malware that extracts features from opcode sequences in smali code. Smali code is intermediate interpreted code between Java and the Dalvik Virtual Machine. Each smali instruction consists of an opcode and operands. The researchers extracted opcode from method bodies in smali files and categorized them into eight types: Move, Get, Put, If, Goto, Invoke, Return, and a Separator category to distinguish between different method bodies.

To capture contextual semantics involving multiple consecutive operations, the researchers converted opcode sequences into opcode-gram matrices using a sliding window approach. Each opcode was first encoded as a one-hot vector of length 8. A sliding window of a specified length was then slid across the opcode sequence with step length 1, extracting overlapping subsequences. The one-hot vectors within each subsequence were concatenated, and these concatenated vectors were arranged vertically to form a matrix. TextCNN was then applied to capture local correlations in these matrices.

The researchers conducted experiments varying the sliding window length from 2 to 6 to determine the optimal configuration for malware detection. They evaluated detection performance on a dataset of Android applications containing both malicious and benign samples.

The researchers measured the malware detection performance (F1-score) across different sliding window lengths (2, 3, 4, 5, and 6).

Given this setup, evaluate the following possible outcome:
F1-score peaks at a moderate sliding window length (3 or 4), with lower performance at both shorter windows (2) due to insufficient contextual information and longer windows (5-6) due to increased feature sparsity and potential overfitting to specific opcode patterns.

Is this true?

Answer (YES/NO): YES